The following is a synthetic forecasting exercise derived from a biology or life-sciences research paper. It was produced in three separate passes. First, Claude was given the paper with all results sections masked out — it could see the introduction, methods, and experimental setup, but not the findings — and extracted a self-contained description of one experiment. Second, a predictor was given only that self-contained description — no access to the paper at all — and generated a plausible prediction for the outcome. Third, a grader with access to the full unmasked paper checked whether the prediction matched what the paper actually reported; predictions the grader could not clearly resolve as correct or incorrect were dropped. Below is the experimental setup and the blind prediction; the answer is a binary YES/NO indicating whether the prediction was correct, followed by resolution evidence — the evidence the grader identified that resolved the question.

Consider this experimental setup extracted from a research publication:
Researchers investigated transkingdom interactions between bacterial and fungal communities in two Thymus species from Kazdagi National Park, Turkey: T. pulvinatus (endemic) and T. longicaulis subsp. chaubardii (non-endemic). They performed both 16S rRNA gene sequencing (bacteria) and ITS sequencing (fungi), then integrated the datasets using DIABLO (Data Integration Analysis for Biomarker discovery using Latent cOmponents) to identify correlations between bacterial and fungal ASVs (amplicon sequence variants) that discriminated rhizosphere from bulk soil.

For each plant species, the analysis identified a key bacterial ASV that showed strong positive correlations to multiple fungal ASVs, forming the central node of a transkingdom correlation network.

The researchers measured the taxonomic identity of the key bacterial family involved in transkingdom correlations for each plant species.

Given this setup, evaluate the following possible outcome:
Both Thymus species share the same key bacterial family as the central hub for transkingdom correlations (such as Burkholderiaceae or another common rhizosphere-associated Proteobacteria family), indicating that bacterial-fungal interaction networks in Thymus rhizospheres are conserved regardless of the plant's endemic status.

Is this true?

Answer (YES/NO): NO